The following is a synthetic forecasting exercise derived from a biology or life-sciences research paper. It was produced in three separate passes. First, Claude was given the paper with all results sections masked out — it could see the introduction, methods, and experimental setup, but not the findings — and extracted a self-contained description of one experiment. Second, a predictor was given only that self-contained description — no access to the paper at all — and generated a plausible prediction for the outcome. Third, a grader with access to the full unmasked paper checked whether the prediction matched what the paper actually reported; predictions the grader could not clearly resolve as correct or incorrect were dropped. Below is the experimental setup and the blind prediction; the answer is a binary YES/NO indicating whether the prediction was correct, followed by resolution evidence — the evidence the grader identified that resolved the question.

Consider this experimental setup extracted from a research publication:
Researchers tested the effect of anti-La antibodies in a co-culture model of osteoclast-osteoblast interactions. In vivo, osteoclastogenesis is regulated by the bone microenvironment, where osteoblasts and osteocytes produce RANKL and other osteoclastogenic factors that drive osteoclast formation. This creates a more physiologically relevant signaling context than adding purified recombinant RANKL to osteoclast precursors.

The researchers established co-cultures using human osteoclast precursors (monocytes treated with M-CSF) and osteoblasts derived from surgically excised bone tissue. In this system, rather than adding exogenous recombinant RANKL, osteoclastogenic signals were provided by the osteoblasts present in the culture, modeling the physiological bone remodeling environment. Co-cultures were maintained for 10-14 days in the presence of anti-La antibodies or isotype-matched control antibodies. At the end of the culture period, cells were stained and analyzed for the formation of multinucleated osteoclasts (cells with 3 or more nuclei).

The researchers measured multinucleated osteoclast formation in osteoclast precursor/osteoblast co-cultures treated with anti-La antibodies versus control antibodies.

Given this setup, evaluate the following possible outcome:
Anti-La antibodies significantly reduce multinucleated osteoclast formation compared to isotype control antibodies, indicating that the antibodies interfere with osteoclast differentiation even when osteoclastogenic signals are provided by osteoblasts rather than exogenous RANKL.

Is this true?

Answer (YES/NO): NO